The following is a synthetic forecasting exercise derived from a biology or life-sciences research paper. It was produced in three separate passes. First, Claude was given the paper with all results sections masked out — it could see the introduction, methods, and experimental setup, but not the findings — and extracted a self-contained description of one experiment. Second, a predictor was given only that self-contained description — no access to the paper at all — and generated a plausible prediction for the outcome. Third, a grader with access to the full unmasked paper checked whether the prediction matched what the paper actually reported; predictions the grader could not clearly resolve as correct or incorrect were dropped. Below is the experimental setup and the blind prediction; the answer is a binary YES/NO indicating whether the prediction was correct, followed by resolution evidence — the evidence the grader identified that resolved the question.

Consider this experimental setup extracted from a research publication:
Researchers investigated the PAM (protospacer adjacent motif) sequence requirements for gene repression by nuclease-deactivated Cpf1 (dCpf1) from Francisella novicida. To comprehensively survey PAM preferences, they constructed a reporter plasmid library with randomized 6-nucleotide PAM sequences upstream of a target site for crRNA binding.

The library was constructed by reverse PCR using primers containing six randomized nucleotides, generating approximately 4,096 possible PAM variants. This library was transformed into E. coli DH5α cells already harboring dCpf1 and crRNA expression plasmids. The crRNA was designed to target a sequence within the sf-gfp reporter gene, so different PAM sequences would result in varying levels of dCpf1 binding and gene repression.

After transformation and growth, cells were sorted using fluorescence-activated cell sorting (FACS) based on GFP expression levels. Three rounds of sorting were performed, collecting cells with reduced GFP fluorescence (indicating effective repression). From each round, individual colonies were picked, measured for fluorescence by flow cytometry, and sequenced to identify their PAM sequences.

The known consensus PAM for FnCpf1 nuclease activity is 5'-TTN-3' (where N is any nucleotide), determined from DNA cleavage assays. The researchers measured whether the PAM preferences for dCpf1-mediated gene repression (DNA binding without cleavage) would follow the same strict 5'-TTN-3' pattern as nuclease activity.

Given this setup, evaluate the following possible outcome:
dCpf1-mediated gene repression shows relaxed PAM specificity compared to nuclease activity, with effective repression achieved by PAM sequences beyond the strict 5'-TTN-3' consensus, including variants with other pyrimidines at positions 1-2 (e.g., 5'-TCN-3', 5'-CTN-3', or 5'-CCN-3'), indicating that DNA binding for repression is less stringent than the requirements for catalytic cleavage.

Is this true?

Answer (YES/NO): NO